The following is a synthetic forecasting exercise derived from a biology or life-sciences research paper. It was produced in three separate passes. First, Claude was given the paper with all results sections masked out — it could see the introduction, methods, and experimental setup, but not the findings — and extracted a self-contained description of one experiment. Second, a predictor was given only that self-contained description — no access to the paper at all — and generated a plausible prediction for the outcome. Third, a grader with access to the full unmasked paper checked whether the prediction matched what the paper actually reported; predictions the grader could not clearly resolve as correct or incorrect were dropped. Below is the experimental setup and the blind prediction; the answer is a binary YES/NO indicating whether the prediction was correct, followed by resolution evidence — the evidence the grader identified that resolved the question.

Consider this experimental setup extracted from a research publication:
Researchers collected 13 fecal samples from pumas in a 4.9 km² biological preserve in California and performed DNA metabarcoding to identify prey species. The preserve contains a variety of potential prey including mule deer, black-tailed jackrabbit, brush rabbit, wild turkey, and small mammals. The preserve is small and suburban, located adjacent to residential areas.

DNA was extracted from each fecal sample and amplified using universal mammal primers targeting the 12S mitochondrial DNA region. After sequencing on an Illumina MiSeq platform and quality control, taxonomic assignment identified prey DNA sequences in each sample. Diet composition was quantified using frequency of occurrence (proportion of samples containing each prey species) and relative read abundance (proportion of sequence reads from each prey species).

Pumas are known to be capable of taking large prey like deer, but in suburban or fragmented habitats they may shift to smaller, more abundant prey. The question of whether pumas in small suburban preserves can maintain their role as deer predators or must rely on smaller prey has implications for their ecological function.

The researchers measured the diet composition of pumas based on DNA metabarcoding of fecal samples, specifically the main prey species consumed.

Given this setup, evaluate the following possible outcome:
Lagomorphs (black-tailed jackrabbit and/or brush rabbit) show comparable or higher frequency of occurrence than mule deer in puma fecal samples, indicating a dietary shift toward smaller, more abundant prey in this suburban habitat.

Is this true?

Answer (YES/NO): NO